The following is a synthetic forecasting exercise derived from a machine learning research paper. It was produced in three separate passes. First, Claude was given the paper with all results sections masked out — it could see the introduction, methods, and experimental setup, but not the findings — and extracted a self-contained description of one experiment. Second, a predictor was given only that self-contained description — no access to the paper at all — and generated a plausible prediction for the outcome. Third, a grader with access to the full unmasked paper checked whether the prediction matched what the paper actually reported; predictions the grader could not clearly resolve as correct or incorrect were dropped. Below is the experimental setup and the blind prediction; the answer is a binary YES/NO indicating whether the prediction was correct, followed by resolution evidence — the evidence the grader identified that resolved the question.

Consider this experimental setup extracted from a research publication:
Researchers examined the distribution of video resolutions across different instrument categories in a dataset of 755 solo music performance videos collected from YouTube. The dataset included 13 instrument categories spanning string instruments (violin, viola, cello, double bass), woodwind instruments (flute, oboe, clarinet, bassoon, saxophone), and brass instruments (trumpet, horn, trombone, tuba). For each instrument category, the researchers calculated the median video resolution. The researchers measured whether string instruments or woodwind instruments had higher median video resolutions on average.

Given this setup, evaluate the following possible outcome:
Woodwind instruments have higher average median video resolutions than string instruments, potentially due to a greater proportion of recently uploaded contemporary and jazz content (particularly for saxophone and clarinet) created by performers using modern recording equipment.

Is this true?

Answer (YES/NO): NO